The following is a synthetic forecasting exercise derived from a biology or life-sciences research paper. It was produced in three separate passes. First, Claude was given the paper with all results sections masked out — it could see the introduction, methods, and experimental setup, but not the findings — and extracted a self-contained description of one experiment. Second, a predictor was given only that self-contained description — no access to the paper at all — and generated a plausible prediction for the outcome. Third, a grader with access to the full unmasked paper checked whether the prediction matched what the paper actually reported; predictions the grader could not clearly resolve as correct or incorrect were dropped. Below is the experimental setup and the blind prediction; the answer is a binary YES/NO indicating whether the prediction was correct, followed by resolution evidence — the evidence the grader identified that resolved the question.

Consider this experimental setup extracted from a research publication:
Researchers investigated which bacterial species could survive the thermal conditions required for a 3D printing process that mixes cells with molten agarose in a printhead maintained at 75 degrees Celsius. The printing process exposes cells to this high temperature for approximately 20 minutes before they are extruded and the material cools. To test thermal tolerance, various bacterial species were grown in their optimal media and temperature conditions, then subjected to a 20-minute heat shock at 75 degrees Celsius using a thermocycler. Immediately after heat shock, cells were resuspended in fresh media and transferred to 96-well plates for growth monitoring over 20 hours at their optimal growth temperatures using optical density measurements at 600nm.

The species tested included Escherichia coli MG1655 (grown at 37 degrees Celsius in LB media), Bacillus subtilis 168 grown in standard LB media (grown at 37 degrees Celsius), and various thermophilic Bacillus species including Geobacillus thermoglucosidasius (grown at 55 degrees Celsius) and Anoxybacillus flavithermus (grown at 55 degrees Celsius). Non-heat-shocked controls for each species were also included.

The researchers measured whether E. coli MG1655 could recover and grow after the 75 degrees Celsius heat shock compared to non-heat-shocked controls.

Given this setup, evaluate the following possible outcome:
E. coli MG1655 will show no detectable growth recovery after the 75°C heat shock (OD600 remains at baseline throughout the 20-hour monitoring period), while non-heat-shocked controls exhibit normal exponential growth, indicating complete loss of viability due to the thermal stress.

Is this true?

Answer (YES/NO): YES